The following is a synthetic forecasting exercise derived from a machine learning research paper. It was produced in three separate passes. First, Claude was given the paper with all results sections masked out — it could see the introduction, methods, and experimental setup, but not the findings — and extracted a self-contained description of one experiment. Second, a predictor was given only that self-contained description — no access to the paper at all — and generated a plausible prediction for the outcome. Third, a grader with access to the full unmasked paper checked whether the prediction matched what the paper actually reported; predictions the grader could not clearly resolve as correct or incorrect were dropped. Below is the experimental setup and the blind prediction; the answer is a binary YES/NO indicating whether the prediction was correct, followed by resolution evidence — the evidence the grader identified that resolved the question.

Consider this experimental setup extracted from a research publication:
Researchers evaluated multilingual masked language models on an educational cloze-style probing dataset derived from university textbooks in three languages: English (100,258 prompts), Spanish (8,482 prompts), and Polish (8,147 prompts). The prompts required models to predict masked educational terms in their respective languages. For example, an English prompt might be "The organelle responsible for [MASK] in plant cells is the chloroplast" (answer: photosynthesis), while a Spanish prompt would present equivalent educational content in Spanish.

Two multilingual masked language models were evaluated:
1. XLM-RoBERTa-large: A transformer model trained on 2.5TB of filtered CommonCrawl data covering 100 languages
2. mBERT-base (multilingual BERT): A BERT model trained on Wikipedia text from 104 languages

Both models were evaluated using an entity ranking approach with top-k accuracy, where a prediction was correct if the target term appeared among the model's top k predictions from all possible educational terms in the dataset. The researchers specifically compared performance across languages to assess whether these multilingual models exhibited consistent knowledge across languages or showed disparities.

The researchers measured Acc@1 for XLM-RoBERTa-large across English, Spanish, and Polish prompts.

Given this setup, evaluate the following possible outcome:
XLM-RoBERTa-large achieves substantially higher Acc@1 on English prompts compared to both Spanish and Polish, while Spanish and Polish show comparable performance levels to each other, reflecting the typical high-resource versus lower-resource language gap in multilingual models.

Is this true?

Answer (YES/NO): YES